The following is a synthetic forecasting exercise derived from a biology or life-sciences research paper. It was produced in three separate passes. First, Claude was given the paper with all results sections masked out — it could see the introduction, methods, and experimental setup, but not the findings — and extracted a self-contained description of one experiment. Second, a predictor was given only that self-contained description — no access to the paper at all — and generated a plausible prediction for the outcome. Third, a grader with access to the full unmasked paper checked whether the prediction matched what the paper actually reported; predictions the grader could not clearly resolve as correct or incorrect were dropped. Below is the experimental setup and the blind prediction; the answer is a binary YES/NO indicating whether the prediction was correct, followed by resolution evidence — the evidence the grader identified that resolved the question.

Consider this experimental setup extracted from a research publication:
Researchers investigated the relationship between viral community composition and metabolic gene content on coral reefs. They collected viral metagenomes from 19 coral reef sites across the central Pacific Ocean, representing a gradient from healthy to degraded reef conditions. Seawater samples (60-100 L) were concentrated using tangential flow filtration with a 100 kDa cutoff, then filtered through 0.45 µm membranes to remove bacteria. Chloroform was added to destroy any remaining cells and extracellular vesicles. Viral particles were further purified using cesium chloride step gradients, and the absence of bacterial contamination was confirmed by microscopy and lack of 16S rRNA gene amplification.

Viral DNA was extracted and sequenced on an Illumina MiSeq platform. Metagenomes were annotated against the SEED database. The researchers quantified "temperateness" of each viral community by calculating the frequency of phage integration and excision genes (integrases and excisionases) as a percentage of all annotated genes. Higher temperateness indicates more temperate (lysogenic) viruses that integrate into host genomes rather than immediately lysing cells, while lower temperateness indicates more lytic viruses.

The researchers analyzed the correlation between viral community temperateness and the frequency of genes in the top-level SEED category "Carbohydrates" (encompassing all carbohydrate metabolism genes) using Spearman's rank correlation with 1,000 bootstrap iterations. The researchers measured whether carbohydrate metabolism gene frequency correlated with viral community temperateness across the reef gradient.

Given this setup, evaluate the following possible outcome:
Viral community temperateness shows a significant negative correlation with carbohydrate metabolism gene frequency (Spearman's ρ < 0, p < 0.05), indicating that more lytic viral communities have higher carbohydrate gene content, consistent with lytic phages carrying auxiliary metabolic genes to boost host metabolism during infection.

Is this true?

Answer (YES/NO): NO